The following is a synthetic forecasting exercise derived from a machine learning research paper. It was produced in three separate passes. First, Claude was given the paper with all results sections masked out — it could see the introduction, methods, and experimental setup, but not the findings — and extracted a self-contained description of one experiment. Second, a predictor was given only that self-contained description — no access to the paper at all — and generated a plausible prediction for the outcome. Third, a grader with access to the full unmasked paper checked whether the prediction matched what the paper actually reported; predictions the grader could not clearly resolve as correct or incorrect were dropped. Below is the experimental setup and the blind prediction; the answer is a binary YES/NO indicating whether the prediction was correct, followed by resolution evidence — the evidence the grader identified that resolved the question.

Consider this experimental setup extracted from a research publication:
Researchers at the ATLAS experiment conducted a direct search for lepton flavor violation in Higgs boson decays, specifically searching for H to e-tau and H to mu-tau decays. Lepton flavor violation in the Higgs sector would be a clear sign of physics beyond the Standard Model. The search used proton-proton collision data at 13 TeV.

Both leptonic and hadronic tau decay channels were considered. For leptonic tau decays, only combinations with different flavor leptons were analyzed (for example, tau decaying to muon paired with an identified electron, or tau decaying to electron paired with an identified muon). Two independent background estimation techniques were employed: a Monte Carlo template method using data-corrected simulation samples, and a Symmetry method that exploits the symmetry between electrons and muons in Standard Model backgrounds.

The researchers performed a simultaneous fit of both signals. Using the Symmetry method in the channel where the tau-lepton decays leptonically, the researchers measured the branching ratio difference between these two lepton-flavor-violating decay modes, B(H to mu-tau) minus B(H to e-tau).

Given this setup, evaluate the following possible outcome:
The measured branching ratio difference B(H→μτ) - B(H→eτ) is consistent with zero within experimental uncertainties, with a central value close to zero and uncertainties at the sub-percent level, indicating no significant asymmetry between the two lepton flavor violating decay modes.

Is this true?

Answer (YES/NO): NO